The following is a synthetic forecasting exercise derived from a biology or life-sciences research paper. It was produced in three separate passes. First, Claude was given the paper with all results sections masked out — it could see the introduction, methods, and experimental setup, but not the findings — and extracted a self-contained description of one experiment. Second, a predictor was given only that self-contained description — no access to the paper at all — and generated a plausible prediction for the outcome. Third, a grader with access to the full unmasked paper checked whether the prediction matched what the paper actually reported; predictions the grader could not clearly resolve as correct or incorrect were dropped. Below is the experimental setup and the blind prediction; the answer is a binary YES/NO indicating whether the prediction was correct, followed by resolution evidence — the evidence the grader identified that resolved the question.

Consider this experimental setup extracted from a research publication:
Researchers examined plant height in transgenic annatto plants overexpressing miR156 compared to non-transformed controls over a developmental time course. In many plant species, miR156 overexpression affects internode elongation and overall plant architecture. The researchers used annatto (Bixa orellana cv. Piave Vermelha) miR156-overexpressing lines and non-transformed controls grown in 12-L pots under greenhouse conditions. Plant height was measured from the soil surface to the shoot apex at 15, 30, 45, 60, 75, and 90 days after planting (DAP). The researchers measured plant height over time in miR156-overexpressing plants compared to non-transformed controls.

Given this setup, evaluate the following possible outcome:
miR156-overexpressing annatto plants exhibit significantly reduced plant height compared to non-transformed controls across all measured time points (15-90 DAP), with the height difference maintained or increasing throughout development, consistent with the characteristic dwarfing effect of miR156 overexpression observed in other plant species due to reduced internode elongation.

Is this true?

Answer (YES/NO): NO